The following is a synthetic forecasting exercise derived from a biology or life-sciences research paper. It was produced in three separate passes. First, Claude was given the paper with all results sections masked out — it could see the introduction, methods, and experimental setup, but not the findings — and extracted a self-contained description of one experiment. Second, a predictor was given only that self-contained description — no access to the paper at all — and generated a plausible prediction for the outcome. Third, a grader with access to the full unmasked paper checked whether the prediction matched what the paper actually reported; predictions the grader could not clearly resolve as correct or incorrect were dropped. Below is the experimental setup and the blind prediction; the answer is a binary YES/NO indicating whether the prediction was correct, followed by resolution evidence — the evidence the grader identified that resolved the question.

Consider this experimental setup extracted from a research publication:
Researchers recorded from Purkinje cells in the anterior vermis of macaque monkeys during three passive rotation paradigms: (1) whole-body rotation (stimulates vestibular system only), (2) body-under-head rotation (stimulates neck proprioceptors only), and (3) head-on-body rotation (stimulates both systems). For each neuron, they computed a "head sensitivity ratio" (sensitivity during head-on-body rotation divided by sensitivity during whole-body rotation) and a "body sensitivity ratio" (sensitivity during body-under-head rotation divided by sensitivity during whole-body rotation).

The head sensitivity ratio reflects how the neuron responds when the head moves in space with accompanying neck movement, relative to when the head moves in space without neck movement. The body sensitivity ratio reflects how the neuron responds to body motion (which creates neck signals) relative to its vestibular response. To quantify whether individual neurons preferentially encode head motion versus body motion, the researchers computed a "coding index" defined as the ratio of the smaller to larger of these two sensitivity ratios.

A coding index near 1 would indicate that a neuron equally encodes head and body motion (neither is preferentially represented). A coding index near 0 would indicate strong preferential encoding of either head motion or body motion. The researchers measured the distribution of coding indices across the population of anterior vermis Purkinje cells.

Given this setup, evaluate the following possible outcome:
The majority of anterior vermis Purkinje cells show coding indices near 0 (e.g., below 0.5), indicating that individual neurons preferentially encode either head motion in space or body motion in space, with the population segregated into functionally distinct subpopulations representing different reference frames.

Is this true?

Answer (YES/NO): NO